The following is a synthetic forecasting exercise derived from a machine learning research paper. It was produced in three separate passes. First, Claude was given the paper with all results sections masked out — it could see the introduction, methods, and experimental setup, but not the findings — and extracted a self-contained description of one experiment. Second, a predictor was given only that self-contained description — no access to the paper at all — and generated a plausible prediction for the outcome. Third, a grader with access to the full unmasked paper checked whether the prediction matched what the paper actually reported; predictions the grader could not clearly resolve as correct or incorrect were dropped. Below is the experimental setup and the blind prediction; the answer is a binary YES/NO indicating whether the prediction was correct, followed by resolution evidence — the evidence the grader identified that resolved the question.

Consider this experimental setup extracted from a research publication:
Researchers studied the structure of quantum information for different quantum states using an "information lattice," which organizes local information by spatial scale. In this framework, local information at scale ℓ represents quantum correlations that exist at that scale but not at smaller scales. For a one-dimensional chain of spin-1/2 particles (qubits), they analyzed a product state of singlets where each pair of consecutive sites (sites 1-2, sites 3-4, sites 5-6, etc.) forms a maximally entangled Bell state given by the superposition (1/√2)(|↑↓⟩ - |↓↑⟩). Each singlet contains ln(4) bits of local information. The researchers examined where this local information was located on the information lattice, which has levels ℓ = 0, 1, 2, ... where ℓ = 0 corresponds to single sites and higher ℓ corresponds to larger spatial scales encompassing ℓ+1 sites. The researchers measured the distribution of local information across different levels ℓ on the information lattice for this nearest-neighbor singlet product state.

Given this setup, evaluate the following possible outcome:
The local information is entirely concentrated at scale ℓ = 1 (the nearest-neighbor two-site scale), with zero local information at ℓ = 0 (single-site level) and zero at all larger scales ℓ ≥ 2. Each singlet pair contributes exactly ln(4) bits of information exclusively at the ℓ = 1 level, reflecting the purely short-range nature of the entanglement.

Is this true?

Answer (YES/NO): YES